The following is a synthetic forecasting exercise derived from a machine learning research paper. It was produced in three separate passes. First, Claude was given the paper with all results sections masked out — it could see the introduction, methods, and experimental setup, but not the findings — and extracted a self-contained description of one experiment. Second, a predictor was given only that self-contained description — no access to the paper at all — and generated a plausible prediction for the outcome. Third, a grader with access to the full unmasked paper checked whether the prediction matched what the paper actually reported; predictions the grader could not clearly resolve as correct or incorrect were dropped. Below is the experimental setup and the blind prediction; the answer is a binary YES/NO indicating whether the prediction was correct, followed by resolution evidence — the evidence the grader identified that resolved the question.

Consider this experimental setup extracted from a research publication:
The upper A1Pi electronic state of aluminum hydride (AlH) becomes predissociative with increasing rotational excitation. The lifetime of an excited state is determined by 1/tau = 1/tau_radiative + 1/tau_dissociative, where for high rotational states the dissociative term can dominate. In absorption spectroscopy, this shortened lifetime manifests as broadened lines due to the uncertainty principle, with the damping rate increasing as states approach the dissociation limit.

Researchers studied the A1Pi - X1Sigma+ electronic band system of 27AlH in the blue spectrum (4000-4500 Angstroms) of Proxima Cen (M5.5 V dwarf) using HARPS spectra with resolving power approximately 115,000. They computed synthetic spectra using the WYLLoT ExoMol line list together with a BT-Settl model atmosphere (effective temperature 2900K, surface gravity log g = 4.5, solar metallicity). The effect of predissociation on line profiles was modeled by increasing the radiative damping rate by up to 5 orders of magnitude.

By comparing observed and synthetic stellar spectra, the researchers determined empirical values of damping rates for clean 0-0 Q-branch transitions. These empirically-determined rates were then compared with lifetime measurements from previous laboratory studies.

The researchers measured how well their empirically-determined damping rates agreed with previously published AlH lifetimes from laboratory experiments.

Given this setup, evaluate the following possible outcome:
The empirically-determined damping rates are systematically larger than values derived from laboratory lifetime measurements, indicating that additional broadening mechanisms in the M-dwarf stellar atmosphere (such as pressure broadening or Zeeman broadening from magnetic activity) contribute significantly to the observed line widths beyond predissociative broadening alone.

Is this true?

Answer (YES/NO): NO